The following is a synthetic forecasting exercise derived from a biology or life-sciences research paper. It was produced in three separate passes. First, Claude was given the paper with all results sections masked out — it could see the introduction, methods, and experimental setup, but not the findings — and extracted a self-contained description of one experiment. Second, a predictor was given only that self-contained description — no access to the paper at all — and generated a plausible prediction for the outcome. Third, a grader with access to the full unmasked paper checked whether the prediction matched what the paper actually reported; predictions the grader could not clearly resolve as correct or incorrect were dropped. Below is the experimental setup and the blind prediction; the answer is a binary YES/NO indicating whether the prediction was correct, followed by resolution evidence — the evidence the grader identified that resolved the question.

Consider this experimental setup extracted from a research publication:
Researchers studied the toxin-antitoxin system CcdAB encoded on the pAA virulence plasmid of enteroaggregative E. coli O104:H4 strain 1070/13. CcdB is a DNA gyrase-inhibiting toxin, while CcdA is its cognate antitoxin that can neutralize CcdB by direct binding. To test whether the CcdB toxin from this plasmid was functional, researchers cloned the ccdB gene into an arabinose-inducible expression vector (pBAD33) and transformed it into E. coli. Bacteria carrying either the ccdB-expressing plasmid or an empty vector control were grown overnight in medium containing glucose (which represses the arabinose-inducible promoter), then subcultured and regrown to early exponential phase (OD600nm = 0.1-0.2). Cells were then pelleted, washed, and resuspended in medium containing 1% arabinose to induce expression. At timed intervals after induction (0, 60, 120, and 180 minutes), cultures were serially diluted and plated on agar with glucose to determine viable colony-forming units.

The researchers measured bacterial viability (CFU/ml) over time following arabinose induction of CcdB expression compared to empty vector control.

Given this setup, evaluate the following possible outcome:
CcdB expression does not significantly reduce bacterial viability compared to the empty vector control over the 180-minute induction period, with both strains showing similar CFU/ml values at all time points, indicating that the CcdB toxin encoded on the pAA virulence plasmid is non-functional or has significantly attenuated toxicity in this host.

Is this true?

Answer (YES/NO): NO